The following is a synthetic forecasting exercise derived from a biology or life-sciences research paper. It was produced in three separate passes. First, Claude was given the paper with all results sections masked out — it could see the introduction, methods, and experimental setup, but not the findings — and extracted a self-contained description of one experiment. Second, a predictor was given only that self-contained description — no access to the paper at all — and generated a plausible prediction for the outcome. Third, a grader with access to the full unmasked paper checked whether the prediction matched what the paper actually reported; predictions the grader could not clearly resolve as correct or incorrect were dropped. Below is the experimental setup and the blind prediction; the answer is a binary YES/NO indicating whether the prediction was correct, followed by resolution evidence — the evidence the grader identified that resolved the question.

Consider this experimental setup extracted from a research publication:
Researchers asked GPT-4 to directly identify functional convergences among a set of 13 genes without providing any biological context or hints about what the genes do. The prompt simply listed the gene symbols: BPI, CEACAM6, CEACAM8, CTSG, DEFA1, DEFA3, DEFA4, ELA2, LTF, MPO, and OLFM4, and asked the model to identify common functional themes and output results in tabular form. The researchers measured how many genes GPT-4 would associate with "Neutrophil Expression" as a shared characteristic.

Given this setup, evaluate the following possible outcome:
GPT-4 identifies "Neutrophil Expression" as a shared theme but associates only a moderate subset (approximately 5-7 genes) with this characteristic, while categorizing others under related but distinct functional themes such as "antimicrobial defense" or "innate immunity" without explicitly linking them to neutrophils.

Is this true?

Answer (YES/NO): NO